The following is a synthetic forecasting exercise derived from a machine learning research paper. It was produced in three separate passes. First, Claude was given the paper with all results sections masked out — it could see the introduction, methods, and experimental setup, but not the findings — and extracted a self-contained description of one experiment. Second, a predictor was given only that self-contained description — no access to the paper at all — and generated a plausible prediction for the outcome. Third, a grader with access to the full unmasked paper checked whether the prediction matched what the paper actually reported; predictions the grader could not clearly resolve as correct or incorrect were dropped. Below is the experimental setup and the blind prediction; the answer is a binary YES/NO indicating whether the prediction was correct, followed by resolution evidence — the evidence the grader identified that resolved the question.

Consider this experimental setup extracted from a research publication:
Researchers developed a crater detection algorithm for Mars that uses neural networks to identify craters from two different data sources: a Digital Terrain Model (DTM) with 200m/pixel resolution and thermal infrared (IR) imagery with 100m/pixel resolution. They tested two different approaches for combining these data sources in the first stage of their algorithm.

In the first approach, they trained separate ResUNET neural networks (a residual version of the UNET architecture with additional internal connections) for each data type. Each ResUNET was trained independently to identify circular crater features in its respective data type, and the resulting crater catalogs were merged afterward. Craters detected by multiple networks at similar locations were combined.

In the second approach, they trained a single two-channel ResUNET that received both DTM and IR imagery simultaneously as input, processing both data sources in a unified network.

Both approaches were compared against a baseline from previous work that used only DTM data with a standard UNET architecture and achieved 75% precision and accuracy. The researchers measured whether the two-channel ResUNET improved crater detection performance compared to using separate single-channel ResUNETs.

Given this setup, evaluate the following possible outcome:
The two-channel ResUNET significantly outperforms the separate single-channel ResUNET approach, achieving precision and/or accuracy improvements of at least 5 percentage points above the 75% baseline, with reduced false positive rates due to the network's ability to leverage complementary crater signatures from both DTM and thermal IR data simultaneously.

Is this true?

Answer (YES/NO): NO